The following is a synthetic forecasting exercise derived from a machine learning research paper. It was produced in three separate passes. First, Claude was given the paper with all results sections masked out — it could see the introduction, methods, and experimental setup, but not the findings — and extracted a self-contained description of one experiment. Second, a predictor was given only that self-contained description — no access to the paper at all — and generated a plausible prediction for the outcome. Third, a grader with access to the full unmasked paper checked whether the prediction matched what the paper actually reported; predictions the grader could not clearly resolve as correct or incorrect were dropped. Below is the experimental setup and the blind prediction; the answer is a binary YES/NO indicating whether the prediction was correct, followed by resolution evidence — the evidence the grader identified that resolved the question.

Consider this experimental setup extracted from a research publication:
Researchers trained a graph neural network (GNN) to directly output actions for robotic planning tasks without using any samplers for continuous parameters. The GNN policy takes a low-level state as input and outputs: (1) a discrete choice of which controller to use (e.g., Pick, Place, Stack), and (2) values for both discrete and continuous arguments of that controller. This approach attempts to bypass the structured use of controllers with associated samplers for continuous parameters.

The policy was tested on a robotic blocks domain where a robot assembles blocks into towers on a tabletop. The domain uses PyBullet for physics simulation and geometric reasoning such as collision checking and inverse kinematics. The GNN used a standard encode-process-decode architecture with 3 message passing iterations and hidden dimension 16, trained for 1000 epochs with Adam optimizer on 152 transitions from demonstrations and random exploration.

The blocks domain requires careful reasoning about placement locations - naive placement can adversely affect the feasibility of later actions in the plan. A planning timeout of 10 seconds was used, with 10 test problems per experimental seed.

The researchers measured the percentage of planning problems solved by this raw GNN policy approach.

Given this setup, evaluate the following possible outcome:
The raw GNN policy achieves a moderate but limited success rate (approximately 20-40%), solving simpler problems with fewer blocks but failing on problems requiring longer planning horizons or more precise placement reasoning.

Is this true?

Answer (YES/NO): NO